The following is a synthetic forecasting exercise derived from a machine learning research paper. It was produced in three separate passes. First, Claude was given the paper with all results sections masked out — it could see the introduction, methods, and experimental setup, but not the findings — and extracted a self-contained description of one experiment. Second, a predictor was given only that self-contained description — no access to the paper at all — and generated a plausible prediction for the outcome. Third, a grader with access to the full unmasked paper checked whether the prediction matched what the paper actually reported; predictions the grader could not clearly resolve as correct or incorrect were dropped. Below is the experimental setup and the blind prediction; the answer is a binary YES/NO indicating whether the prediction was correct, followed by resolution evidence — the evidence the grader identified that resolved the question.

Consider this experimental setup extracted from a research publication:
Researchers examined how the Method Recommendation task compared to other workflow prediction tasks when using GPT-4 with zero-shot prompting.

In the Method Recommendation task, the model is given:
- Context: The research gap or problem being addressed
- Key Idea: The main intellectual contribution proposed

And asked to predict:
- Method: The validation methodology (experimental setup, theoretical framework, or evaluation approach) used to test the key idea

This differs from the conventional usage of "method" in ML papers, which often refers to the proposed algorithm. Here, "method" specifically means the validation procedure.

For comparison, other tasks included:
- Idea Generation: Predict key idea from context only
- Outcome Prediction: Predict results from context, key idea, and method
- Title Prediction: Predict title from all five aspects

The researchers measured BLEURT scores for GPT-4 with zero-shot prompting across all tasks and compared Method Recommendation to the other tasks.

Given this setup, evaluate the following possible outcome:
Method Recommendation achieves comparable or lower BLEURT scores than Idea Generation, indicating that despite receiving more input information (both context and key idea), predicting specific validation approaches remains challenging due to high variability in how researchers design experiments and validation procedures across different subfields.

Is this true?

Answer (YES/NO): YES